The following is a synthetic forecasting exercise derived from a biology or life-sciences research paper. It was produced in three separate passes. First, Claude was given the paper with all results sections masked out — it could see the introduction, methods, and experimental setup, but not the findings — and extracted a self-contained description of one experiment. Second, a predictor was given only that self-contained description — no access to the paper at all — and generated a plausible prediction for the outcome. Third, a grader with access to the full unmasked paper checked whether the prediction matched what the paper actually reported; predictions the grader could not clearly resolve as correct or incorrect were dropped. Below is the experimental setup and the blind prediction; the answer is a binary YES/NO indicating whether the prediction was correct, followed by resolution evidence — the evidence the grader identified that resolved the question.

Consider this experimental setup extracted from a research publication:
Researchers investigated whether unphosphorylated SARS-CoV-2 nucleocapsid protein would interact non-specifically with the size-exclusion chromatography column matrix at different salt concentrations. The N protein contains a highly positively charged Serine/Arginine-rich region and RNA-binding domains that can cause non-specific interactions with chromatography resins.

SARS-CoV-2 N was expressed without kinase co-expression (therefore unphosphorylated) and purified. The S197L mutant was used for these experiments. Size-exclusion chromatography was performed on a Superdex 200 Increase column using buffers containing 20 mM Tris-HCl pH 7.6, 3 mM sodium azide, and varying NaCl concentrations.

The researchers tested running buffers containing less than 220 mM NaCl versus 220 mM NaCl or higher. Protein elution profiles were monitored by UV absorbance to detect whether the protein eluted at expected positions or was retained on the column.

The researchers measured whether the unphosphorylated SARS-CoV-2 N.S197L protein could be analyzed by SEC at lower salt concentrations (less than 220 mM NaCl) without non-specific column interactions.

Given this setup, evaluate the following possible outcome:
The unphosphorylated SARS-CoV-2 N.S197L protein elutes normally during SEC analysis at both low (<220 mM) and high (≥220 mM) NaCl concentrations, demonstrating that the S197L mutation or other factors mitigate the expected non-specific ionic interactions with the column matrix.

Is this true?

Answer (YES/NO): NO